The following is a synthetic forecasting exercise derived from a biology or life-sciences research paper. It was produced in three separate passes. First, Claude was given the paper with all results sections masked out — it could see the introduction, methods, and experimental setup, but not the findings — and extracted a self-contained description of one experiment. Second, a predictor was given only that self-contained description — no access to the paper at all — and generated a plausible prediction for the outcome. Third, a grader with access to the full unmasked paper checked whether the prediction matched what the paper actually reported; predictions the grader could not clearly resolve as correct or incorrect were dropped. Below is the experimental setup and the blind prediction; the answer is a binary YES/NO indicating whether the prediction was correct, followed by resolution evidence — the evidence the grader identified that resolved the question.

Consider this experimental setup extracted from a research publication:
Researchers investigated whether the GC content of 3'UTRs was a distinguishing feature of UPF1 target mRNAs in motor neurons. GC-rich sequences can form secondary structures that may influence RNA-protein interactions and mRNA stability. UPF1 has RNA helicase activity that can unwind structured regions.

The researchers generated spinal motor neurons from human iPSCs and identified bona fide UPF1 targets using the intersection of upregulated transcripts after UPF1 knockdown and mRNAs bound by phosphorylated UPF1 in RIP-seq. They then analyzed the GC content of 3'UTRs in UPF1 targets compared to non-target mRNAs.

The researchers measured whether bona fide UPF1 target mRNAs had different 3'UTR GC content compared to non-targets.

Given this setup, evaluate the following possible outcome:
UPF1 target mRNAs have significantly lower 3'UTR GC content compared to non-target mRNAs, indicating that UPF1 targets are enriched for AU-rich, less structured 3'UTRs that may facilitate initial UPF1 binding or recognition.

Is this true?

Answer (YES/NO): NO